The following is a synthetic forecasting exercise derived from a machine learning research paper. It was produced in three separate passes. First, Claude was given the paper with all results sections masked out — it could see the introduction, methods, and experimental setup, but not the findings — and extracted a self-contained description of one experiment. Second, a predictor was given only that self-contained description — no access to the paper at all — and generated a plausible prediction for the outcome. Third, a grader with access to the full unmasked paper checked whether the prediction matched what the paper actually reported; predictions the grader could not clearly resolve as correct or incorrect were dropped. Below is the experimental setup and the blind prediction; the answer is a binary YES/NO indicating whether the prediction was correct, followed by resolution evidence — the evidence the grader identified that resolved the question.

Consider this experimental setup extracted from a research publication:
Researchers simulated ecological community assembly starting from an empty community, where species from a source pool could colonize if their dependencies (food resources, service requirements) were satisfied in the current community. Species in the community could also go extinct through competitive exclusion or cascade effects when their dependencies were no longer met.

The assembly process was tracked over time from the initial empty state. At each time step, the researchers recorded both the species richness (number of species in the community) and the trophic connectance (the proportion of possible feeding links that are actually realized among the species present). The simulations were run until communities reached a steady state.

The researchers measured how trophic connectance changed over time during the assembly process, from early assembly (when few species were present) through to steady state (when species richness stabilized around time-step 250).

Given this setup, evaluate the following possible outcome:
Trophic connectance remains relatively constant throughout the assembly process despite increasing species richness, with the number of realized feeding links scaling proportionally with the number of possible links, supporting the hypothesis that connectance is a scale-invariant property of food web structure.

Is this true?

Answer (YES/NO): NO